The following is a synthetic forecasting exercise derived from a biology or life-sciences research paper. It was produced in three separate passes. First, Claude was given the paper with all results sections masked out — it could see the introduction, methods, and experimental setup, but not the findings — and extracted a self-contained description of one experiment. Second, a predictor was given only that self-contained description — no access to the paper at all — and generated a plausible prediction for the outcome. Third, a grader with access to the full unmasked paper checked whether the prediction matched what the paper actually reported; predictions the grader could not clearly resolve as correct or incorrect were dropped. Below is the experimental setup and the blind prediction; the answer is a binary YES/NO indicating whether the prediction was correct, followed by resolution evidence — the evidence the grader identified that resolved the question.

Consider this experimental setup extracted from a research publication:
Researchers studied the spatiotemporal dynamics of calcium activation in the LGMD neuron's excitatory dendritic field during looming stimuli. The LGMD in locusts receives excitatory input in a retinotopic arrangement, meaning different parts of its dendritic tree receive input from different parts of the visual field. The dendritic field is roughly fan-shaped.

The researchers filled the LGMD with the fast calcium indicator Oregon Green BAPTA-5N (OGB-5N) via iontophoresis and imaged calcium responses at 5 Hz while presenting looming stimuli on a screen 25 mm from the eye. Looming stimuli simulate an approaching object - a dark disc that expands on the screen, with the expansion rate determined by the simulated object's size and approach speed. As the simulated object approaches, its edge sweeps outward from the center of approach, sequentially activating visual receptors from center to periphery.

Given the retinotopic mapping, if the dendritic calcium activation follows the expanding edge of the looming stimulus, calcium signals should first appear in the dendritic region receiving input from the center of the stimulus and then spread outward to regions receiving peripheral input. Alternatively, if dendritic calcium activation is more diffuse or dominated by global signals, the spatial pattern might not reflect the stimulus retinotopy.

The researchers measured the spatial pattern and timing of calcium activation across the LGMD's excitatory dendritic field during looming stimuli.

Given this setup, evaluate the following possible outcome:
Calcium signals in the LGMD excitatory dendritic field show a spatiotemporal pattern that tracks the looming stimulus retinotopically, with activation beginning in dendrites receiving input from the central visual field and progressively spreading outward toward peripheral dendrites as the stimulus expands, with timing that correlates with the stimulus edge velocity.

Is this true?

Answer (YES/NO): YES